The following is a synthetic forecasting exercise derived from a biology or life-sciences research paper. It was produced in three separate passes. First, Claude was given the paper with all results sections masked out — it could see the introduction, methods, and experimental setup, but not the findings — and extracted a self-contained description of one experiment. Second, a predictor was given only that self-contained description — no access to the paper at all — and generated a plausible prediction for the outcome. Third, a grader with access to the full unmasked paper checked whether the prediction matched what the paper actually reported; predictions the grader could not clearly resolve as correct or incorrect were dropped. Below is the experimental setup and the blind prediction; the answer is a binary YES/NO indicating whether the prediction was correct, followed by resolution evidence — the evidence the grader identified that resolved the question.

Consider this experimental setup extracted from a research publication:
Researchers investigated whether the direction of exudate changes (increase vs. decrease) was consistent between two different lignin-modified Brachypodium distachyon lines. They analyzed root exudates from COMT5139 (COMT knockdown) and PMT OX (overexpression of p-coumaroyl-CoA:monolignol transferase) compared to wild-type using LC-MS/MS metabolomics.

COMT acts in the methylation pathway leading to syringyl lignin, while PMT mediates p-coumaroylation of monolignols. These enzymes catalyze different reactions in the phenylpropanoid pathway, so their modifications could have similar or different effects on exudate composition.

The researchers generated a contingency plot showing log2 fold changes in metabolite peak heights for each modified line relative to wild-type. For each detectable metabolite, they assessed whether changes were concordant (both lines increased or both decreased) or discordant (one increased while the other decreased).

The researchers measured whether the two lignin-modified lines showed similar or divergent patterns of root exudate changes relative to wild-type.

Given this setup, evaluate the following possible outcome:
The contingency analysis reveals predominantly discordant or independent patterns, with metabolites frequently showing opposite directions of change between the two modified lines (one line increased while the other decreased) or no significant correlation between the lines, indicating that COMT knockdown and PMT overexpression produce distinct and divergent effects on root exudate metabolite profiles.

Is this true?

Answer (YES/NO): YES